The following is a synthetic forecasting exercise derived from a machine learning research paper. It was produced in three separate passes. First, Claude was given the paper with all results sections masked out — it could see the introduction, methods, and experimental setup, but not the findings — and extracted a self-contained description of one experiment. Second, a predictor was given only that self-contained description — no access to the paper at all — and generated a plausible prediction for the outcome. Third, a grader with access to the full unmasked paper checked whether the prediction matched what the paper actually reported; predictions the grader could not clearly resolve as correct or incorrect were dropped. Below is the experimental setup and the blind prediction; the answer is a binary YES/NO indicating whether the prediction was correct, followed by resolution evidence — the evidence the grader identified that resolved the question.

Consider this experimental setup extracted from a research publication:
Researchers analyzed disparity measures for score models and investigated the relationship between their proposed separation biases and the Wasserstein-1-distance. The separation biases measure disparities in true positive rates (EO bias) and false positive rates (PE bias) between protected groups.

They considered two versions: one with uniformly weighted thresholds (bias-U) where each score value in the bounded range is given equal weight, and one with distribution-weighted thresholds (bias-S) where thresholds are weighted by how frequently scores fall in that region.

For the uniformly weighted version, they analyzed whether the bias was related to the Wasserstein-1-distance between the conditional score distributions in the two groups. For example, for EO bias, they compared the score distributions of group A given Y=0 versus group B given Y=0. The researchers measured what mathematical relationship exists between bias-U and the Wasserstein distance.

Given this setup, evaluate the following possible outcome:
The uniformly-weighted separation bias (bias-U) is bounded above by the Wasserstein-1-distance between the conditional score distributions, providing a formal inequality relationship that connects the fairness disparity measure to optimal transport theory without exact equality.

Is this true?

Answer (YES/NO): NO